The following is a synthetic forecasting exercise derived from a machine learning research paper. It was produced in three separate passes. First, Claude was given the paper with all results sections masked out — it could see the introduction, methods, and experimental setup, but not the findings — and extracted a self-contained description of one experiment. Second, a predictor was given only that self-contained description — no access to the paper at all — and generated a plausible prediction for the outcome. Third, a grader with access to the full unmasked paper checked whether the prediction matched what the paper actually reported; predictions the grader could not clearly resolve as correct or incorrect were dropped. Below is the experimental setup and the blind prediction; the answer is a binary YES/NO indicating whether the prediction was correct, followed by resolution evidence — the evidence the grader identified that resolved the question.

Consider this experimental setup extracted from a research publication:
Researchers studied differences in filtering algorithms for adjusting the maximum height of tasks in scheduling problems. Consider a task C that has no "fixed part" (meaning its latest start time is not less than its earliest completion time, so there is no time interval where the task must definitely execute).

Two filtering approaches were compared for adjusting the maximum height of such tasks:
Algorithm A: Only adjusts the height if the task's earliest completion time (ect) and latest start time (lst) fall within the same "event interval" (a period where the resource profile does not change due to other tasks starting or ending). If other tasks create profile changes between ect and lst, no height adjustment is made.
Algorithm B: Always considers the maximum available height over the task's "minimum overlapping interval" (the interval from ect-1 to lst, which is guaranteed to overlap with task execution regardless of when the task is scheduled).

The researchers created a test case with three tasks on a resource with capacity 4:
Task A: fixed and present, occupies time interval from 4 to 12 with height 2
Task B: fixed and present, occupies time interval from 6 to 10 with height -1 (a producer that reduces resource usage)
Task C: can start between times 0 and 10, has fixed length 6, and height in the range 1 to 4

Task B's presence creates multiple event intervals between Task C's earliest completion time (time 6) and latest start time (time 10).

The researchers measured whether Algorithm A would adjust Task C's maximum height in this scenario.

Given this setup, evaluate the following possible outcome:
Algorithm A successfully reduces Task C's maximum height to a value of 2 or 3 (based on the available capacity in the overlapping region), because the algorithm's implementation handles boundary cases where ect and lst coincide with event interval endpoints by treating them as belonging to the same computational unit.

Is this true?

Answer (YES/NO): NO